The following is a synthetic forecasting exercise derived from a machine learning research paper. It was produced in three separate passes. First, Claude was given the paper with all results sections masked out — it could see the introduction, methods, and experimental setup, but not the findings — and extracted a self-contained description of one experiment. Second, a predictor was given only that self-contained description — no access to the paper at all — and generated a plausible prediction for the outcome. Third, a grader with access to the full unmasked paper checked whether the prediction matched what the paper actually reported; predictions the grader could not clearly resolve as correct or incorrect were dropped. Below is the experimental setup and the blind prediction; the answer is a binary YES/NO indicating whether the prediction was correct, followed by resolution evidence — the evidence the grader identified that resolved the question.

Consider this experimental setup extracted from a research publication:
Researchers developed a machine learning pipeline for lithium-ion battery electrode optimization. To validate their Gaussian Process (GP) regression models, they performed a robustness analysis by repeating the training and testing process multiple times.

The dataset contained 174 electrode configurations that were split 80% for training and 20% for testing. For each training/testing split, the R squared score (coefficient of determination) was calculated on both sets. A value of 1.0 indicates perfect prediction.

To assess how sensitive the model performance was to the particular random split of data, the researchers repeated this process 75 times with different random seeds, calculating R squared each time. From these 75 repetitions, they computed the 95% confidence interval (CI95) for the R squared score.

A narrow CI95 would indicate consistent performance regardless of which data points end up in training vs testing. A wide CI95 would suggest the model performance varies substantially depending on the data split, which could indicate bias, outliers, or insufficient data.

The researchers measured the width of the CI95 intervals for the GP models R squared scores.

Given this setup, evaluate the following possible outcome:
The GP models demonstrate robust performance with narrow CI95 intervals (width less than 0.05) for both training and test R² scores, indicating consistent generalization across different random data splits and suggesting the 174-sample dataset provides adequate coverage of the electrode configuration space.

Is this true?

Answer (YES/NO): YES